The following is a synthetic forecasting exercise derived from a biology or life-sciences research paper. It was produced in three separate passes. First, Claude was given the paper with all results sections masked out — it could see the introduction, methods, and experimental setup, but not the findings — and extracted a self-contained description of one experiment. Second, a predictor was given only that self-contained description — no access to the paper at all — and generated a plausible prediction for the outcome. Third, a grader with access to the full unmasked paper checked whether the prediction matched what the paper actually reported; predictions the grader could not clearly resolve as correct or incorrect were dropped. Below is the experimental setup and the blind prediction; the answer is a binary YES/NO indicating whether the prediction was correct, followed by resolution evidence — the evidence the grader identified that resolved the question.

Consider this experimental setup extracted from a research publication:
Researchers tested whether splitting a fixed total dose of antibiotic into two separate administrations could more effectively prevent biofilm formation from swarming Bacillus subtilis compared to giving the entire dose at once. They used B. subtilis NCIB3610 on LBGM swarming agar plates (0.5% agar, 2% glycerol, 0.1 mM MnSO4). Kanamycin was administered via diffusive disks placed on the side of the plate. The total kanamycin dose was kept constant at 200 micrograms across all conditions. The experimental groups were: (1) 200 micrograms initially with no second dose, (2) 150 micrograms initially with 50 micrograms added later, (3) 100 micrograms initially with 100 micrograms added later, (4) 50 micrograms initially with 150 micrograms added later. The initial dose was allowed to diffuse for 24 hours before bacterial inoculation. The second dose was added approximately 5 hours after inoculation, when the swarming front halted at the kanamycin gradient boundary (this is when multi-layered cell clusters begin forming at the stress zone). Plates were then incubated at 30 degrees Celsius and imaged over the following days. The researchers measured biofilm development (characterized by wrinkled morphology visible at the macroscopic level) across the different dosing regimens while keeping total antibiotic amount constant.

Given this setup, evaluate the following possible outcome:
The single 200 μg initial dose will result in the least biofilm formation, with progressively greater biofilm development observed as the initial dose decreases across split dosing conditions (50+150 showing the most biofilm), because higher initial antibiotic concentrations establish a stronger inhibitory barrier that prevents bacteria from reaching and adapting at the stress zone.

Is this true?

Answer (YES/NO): NO